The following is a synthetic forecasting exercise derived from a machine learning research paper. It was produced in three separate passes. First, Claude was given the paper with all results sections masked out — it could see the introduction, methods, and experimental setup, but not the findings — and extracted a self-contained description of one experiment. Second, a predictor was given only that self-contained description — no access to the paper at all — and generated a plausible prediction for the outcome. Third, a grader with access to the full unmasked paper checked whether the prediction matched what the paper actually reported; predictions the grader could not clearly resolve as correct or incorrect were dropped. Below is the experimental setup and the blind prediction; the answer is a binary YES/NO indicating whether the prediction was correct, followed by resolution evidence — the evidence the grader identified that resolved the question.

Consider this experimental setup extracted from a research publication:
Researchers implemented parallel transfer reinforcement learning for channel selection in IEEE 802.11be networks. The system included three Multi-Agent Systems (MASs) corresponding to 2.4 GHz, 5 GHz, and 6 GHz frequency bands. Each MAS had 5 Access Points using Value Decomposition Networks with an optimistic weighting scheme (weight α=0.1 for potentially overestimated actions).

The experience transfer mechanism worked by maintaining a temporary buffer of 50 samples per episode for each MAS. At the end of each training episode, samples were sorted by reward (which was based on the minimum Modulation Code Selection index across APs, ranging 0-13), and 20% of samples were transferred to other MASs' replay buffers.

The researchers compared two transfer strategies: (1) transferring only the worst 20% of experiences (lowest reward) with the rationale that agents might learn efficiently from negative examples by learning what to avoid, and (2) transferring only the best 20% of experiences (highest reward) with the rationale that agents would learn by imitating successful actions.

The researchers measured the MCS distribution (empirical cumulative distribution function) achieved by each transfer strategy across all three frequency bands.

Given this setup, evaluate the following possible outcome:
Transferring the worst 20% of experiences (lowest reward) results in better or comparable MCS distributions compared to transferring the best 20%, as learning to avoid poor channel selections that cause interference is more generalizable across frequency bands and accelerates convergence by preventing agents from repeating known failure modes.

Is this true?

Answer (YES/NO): NO